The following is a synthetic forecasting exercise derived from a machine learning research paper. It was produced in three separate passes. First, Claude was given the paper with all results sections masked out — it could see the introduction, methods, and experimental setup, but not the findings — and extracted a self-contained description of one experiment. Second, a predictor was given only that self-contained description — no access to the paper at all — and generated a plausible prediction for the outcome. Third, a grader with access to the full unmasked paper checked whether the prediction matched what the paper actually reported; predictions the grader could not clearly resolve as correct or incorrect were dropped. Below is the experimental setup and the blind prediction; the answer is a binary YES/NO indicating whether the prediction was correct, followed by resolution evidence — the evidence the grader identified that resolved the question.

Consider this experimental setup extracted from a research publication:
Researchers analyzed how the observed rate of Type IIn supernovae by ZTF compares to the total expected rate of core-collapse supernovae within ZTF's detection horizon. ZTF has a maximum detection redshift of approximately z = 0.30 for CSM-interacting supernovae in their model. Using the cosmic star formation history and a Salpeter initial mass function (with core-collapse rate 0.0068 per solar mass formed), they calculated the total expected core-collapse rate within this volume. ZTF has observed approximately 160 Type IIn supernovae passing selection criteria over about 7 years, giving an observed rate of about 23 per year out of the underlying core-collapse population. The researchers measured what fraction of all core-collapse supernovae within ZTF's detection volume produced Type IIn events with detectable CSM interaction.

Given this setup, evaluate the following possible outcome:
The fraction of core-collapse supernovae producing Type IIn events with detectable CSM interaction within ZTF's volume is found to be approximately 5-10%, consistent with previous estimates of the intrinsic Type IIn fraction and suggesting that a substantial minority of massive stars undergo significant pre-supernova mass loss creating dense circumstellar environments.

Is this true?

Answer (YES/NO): NO